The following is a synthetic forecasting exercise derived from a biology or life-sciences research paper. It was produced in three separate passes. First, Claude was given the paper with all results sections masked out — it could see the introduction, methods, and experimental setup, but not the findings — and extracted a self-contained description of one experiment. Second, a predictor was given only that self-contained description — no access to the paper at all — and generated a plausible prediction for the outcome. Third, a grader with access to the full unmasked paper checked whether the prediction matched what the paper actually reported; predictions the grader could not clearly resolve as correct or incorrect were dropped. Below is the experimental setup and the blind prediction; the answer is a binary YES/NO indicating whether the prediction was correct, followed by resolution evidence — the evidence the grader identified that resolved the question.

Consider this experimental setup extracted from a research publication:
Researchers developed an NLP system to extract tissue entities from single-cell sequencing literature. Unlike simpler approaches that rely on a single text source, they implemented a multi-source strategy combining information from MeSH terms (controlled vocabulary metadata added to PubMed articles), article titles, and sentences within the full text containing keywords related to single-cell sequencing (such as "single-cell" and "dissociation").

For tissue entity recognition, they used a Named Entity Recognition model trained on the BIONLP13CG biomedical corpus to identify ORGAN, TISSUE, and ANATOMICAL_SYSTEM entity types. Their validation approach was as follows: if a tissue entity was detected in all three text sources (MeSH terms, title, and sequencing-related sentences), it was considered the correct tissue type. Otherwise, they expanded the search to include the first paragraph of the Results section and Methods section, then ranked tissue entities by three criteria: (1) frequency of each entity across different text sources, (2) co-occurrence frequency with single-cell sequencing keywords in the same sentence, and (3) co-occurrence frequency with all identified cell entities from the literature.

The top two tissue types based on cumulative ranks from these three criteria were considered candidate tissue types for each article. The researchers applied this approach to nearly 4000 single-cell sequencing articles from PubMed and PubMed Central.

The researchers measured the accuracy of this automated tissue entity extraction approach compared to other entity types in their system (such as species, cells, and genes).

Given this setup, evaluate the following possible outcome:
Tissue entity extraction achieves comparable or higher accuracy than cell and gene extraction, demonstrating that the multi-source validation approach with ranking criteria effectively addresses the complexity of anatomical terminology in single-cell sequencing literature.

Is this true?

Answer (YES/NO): NO